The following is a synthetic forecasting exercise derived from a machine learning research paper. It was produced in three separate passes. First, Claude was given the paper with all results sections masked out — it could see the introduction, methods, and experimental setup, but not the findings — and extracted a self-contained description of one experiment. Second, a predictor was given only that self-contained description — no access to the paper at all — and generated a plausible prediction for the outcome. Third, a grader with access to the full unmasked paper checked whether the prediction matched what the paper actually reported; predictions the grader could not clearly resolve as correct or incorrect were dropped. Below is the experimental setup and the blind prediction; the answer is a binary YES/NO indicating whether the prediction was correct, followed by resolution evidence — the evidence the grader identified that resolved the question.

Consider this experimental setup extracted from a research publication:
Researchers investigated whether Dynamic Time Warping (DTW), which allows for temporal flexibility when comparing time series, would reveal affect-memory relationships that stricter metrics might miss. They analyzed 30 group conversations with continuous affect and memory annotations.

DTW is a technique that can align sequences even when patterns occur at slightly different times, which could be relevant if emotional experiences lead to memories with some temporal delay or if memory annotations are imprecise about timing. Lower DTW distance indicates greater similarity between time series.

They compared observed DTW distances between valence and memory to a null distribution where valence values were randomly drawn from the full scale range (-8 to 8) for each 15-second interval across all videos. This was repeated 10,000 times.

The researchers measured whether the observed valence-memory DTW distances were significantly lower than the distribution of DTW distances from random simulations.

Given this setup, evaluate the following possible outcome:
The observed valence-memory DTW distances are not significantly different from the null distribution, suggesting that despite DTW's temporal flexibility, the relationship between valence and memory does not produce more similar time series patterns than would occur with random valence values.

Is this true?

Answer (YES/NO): NO